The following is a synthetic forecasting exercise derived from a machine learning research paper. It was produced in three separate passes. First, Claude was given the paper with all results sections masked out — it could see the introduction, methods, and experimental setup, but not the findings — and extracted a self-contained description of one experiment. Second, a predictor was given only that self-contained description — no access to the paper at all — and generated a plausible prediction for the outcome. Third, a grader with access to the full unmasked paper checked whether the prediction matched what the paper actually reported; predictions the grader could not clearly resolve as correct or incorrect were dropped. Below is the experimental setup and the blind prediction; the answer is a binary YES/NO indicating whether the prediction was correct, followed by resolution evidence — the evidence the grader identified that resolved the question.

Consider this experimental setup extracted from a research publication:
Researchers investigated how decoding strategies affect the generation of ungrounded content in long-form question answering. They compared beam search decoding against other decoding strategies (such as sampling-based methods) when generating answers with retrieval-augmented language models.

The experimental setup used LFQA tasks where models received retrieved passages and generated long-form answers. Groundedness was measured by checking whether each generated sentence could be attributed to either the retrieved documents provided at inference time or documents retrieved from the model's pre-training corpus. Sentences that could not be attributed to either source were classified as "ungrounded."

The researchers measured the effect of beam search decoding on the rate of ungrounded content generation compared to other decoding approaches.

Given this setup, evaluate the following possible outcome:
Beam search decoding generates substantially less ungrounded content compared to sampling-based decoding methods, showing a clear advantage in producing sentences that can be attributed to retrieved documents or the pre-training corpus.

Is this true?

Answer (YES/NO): YES